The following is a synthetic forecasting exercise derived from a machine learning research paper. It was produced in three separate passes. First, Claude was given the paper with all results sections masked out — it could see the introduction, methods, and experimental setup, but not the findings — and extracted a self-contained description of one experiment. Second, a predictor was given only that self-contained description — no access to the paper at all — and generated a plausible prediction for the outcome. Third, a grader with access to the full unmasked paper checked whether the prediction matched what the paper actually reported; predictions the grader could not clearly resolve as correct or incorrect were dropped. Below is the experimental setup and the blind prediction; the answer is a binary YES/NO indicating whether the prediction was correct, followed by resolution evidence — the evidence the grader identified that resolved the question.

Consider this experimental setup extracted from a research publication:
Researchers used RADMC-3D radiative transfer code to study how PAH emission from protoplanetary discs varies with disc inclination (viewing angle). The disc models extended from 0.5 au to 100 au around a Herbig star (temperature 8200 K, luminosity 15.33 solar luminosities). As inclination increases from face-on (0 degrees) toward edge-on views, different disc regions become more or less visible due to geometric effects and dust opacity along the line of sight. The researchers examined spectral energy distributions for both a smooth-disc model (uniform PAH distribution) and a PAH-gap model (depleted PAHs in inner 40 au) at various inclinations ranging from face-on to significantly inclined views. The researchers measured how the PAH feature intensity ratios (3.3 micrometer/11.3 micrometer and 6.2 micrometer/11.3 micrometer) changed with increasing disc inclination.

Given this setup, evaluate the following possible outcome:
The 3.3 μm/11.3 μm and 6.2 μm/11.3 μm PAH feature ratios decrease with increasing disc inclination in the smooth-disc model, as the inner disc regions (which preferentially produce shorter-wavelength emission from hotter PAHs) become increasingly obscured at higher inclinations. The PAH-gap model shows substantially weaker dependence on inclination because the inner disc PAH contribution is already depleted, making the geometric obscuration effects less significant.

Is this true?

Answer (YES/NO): NO